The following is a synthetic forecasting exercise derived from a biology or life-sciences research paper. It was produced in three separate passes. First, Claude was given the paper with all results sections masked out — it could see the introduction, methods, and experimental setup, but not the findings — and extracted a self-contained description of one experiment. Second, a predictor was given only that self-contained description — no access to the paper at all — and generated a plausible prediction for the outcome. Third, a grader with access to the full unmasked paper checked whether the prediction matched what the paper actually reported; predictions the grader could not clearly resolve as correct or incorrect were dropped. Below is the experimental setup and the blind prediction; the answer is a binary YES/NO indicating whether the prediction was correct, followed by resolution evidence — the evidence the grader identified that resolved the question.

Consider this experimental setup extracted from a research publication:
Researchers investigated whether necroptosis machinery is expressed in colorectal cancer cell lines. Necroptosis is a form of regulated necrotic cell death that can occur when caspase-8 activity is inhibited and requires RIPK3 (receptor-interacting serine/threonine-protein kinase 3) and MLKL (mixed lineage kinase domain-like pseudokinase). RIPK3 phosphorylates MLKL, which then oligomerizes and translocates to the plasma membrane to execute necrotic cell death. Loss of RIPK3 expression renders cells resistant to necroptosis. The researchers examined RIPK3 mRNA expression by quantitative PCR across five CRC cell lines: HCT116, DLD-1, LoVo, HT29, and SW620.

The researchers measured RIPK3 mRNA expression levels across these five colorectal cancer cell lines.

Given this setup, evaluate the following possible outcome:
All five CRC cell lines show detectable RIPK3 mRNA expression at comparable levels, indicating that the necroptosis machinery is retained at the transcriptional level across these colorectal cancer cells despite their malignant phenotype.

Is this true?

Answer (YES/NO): NO